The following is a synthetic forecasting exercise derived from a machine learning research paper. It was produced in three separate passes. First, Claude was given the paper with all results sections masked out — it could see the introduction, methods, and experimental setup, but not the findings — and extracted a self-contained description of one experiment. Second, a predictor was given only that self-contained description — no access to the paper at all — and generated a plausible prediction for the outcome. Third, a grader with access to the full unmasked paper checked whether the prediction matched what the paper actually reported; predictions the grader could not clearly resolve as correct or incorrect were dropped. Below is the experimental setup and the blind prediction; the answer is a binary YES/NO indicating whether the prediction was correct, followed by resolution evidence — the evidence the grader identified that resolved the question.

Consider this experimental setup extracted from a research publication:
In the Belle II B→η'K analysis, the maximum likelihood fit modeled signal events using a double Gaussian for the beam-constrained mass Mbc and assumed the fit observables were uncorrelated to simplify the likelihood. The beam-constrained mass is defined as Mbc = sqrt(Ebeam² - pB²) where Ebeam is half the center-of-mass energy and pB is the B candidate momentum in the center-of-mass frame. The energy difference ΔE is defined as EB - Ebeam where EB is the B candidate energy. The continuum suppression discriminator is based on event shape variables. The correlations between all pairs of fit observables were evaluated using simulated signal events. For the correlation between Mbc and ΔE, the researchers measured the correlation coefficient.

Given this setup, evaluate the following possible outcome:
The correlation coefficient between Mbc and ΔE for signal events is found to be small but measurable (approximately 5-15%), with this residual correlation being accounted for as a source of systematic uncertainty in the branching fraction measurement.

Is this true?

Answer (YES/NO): NO